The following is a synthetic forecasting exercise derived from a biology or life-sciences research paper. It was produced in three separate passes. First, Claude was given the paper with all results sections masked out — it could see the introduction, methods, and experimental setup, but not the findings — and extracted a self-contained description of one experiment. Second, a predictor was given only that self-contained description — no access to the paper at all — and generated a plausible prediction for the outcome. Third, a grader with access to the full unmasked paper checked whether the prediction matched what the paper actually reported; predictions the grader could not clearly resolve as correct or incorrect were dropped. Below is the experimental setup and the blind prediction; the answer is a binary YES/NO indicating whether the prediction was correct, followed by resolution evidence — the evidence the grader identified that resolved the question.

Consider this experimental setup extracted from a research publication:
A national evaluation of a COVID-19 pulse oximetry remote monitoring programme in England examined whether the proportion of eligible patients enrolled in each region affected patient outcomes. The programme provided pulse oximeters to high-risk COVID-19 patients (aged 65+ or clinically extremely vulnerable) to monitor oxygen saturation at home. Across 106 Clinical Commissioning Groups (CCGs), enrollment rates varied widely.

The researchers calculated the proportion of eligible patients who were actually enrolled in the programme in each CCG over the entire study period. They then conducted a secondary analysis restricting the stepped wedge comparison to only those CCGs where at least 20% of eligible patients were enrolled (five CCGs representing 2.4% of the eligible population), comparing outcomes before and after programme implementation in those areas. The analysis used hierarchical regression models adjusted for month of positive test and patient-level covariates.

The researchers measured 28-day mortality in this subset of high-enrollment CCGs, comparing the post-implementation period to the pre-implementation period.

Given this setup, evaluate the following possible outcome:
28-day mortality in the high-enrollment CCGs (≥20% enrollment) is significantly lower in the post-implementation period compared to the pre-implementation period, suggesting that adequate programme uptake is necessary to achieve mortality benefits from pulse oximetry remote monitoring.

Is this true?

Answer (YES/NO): NO